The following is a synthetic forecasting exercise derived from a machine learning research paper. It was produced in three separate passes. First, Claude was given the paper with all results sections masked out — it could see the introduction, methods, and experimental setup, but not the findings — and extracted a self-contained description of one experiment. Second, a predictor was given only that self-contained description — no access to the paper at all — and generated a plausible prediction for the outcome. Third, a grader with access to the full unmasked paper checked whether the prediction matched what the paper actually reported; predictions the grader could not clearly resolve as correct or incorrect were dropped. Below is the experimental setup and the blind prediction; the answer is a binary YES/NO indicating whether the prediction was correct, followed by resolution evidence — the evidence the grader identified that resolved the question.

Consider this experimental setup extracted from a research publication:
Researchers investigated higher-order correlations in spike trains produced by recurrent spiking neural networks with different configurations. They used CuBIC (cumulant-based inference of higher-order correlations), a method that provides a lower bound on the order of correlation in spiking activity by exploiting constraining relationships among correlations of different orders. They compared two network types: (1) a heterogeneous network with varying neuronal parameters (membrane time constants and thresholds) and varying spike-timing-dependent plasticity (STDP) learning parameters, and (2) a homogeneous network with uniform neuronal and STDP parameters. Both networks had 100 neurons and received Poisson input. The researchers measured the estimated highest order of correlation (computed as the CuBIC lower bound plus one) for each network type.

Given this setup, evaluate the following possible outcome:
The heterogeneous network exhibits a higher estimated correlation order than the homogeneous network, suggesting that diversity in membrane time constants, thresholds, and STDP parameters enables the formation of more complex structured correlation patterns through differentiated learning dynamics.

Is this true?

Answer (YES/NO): NO